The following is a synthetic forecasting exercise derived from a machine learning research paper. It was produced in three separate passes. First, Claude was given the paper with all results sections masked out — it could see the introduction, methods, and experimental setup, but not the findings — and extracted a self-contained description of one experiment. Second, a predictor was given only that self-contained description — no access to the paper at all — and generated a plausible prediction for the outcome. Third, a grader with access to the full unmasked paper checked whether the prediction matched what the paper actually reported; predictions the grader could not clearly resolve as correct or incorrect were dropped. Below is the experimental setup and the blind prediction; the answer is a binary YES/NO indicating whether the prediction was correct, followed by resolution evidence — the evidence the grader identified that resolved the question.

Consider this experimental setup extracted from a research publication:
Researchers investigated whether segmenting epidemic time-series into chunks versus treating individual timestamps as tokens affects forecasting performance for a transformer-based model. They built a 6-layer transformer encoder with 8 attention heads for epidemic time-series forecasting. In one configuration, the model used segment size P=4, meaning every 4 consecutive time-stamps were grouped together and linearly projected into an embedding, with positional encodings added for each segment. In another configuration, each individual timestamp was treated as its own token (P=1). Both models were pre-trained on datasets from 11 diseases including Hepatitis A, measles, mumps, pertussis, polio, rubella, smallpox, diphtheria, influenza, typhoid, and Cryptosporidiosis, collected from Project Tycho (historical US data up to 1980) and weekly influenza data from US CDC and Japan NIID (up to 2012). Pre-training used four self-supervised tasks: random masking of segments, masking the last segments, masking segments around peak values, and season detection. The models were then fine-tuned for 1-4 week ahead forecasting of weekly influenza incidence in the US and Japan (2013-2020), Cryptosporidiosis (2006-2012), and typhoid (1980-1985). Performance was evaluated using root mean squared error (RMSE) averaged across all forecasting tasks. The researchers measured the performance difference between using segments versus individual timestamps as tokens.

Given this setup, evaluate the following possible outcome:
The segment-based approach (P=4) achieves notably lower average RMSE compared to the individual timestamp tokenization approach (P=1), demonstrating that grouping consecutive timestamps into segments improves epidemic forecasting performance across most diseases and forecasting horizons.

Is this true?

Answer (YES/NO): YES